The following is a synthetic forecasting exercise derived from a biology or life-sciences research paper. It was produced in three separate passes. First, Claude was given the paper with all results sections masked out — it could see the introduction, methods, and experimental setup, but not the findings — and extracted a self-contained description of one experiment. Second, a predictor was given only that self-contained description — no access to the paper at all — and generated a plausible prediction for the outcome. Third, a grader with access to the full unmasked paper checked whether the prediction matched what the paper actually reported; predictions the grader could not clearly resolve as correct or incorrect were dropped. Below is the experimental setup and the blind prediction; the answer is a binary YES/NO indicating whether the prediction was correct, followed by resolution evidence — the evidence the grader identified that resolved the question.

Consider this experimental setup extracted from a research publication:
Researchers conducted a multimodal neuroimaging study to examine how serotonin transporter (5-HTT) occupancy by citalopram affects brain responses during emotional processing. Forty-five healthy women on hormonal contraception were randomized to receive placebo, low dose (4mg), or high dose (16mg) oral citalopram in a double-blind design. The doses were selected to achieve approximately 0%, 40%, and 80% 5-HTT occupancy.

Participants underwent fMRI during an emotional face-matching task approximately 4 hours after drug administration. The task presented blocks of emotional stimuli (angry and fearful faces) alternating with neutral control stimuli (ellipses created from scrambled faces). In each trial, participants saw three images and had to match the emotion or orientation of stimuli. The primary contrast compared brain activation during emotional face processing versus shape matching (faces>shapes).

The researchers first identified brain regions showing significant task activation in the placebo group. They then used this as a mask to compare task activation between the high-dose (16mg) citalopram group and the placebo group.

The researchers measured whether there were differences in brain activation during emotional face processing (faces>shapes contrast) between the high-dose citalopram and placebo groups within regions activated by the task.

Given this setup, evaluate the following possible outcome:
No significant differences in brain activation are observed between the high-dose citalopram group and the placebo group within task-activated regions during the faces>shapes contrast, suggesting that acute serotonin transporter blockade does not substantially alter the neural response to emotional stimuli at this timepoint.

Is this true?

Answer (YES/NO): YES